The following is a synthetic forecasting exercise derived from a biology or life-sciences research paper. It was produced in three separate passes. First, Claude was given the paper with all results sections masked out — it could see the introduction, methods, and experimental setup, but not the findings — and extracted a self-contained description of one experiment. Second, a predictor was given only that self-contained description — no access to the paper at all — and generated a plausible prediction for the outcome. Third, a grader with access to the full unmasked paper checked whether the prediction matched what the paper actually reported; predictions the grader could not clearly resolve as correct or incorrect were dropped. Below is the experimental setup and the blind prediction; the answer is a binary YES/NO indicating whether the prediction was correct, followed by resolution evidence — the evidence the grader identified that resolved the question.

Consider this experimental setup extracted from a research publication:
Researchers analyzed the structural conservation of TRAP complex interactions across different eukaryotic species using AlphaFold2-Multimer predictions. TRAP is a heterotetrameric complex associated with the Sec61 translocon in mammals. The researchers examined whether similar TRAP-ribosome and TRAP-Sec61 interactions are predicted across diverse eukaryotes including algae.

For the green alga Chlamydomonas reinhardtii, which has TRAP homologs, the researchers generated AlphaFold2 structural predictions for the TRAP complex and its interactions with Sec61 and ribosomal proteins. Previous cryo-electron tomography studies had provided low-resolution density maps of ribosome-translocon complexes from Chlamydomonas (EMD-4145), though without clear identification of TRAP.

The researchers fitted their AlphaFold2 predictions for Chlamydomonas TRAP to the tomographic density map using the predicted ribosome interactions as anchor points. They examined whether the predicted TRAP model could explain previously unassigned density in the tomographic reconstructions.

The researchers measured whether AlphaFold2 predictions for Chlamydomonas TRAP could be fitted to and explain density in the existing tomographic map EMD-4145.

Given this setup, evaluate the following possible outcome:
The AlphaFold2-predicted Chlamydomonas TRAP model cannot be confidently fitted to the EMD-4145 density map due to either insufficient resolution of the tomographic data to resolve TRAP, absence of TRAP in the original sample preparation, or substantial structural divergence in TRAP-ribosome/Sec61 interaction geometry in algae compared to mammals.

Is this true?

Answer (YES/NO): NO